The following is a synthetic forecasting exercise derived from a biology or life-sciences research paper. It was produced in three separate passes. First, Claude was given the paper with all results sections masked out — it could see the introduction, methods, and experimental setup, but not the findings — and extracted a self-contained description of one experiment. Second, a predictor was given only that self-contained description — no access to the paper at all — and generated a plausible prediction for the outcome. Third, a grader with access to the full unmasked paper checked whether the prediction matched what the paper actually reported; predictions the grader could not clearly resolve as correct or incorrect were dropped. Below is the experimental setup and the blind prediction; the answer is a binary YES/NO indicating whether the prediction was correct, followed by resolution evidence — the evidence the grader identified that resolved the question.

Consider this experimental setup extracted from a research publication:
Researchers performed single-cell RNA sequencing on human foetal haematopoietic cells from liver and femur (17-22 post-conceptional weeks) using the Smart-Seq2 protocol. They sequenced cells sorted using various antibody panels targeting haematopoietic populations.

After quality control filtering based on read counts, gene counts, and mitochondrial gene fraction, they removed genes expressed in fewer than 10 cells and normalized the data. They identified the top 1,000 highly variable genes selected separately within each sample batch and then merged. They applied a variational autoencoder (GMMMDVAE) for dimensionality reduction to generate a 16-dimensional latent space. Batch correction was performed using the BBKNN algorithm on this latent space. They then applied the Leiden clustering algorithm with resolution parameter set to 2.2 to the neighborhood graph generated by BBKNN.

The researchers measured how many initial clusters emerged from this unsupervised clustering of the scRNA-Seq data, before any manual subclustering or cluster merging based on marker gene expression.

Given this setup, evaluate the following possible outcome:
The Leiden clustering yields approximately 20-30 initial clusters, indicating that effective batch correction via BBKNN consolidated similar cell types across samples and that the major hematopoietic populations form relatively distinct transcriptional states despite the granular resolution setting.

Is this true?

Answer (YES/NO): YES